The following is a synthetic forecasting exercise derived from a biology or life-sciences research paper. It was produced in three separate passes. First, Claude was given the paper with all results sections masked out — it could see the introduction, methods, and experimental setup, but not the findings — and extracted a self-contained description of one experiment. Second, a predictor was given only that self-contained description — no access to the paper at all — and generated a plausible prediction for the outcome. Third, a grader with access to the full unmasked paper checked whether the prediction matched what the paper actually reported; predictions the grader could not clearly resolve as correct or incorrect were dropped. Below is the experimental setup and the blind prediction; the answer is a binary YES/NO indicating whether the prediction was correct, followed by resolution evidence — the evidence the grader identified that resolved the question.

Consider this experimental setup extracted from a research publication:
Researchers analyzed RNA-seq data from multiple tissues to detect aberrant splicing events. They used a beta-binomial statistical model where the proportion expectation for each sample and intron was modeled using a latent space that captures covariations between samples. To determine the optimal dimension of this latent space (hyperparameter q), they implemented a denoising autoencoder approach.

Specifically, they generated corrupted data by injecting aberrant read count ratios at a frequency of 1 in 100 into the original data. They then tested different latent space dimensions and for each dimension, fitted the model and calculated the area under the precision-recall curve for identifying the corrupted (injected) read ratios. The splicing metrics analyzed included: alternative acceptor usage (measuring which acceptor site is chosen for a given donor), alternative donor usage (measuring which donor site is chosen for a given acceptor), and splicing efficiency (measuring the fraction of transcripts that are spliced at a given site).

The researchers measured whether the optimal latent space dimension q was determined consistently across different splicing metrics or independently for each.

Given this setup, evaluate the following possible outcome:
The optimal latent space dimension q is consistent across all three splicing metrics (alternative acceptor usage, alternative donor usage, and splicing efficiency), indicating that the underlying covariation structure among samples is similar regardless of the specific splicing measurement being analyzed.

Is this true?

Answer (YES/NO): NO